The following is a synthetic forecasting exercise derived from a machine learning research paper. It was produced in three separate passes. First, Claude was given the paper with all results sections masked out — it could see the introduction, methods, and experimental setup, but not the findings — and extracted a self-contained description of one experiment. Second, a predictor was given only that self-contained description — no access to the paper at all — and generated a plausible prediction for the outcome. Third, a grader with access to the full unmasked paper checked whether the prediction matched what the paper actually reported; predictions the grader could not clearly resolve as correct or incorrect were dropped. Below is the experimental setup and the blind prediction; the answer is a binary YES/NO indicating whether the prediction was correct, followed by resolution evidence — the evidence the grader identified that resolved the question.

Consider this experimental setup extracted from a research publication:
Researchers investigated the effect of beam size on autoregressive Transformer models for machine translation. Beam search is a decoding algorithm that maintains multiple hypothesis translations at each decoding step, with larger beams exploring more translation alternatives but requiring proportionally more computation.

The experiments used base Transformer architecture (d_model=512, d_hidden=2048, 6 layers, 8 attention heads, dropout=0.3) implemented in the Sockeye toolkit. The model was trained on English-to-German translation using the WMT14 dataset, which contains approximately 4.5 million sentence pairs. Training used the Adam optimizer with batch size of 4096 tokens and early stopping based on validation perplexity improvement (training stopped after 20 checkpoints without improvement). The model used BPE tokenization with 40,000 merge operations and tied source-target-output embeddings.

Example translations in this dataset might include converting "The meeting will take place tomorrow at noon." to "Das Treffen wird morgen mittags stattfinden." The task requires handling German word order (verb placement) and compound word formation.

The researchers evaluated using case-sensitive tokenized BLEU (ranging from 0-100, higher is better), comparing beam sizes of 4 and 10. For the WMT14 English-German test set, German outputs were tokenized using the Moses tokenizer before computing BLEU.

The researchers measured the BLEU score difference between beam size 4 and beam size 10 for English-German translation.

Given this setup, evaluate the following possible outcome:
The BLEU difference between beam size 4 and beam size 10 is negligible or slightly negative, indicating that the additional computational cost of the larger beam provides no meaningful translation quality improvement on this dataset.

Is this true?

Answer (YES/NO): NO